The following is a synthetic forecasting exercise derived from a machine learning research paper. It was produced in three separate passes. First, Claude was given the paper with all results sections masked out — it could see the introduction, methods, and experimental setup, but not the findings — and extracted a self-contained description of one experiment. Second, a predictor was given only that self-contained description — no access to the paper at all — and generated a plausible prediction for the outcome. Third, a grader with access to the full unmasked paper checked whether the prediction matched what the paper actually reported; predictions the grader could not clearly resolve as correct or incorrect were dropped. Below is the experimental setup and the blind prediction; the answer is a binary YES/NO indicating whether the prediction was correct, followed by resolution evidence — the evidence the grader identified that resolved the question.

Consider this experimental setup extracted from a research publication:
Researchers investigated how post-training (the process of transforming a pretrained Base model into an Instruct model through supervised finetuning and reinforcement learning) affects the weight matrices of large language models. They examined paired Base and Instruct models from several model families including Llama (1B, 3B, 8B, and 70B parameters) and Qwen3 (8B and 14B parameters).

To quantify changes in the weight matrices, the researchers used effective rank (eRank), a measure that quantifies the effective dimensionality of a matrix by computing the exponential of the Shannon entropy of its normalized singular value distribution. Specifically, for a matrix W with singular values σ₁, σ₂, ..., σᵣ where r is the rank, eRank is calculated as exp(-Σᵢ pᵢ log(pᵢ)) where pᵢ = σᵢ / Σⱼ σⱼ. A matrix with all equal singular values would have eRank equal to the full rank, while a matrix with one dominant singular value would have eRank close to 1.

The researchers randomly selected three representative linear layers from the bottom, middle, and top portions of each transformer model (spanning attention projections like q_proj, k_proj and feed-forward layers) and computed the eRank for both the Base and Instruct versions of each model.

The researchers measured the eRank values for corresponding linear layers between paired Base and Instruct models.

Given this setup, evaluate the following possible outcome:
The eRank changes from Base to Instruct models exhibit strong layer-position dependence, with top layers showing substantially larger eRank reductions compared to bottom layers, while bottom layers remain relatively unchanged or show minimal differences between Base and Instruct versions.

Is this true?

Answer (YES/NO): NO